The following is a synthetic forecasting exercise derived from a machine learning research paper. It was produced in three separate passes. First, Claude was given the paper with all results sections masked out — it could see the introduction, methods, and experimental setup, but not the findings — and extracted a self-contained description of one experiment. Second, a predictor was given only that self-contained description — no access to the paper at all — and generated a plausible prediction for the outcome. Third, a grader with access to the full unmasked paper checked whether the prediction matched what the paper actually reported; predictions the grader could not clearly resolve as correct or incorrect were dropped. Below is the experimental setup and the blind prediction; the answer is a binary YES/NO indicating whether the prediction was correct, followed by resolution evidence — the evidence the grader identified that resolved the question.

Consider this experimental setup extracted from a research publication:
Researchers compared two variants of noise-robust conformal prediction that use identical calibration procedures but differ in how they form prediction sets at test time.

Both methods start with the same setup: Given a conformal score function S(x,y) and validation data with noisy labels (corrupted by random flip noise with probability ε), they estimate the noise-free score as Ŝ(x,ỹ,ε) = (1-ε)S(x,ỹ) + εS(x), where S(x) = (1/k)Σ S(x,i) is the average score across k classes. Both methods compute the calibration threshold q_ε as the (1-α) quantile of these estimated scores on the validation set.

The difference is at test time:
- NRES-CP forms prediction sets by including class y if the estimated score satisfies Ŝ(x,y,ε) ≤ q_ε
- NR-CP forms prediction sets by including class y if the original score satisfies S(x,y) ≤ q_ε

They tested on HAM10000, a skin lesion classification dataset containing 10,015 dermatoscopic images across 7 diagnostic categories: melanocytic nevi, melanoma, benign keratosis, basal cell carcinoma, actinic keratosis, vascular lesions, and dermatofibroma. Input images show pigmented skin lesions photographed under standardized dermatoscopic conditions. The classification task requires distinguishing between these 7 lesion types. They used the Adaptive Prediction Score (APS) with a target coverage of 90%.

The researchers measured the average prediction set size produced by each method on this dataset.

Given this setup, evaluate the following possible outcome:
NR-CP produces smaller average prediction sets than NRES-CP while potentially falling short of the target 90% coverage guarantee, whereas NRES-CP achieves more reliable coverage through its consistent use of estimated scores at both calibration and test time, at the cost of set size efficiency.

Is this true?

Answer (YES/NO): NO